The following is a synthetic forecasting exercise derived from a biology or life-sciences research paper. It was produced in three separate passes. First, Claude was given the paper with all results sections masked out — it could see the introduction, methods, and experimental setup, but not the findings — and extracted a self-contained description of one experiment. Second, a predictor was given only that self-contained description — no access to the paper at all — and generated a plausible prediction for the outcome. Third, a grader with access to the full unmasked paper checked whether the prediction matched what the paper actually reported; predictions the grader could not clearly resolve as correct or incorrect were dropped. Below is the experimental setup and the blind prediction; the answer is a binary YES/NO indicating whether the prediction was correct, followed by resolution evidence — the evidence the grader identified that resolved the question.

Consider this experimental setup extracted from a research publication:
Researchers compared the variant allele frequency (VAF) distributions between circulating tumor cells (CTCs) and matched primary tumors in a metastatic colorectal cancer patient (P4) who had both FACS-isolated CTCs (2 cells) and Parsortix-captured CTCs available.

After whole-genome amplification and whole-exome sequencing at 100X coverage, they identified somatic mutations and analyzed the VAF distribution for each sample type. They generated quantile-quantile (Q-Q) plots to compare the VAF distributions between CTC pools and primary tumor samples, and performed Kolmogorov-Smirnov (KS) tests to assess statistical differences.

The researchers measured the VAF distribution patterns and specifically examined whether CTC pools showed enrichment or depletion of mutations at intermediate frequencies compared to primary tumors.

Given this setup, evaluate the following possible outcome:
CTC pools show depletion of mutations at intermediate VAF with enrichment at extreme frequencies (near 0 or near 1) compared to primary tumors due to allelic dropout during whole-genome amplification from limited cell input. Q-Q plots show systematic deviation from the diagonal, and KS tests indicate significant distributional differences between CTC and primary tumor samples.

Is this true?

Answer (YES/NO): NO